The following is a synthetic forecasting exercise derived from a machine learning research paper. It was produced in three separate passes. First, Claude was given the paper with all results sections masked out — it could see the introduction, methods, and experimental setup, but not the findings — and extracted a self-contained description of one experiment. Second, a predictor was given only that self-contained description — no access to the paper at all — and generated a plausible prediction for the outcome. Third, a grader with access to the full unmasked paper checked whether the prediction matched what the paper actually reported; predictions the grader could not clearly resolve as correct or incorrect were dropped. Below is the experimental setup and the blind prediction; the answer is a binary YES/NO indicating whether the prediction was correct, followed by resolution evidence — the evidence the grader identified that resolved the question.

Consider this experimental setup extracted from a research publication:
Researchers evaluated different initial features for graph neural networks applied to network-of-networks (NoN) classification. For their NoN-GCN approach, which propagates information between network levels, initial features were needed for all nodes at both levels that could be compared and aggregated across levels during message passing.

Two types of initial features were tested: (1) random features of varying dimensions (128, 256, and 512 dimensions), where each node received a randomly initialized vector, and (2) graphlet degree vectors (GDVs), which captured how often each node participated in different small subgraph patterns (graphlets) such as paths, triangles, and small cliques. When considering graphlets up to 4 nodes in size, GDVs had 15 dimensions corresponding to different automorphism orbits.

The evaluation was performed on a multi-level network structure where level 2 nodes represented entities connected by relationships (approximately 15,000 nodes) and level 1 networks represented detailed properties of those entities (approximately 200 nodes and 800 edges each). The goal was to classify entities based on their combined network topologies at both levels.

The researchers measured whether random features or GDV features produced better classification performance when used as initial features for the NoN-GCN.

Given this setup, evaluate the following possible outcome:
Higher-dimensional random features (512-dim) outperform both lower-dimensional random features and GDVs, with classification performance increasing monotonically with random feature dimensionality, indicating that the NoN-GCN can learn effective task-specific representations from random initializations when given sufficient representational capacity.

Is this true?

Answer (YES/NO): NO